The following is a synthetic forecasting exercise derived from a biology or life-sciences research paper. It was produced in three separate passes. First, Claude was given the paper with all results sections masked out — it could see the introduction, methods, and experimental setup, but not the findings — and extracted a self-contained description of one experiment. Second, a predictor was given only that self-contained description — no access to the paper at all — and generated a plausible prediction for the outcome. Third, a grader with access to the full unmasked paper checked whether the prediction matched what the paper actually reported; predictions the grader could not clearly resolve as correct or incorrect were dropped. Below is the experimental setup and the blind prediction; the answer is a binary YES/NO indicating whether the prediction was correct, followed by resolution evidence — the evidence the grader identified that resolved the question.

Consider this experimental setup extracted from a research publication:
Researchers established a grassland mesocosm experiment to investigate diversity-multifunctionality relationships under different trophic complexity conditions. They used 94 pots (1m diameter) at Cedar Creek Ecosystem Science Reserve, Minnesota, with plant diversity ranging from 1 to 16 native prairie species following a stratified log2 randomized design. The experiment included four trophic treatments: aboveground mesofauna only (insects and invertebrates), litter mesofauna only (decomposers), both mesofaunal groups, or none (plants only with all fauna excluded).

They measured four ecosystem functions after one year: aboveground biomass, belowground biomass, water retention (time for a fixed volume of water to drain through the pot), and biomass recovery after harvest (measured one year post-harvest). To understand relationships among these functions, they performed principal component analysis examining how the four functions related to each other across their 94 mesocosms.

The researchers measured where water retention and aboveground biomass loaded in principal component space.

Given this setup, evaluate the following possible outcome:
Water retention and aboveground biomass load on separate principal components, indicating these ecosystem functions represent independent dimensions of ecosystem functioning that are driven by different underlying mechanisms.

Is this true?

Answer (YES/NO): YES